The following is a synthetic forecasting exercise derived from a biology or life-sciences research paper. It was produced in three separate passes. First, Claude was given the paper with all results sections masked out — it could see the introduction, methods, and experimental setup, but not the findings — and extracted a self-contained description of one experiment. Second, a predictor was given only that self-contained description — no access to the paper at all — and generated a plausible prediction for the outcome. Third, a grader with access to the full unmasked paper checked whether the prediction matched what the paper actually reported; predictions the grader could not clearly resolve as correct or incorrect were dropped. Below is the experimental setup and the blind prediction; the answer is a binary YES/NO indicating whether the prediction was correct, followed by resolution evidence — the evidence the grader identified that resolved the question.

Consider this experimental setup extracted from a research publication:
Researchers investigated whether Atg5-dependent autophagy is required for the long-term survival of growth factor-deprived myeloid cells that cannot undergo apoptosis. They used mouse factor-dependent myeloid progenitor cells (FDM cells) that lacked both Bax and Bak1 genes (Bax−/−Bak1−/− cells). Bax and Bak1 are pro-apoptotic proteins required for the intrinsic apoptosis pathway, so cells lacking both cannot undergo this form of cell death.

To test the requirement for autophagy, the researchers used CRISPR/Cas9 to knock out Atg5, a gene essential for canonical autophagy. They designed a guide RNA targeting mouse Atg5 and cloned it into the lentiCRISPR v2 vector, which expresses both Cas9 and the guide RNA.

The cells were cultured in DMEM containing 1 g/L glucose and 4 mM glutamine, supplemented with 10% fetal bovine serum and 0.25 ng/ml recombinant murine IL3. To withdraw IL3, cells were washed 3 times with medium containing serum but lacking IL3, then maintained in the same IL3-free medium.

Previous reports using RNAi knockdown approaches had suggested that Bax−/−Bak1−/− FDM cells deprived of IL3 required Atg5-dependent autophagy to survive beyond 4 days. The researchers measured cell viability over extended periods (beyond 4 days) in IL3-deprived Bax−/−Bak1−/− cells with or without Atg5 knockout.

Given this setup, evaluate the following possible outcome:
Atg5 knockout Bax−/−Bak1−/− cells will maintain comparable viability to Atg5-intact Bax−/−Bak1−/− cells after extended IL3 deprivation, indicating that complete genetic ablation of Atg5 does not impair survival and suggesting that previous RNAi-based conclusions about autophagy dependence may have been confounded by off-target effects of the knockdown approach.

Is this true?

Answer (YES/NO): NO